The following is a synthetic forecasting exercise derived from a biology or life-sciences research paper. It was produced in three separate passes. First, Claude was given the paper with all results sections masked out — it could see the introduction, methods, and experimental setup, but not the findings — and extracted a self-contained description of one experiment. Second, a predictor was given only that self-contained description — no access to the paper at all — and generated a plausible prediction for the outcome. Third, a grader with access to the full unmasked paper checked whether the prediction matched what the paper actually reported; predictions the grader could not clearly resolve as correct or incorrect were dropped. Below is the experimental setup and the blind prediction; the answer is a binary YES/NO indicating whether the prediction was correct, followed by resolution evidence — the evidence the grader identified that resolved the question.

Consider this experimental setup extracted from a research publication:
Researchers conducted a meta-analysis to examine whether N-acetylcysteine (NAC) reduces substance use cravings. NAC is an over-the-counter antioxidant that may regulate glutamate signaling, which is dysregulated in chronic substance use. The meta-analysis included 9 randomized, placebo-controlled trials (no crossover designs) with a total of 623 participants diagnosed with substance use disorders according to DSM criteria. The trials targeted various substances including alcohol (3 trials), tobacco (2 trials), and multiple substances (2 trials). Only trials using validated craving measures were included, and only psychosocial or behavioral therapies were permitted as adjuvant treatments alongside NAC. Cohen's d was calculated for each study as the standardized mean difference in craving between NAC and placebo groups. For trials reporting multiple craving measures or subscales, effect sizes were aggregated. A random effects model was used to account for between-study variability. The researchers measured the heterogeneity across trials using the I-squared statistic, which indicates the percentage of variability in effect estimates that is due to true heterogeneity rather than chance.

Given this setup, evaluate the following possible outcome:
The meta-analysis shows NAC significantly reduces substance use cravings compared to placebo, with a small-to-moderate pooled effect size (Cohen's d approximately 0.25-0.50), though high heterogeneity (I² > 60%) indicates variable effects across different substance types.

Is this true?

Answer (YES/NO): NO